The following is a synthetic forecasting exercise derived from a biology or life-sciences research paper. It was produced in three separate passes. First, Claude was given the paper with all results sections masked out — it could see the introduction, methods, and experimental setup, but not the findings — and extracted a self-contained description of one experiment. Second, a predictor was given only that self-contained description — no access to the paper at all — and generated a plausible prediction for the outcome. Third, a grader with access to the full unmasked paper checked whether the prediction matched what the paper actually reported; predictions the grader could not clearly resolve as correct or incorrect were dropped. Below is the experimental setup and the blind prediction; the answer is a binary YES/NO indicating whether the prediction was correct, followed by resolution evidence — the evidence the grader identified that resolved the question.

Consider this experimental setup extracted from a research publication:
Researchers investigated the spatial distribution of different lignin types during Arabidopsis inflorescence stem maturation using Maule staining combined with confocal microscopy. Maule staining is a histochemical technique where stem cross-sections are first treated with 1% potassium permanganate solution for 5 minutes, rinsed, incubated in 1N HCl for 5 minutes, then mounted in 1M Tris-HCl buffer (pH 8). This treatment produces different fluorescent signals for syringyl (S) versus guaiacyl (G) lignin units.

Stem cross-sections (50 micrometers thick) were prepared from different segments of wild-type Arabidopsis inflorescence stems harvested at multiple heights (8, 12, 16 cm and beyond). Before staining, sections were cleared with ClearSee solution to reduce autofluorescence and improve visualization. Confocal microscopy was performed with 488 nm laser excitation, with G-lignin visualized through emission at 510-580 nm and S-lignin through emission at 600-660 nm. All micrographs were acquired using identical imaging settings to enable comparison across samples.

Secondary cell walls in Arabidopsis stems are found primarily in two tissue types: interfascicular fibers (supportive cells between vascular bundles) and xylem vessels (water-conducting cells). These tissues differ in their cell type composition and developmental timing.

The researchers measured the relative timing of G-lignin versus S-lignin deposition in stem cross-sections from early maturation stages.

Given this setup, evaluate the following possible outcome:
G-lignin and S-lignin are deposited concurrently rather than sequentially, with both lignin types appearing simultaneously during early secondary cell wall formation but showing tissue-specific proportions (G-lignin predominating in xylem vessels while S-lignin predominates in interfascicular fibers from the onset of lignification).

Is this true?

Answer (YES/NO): NO